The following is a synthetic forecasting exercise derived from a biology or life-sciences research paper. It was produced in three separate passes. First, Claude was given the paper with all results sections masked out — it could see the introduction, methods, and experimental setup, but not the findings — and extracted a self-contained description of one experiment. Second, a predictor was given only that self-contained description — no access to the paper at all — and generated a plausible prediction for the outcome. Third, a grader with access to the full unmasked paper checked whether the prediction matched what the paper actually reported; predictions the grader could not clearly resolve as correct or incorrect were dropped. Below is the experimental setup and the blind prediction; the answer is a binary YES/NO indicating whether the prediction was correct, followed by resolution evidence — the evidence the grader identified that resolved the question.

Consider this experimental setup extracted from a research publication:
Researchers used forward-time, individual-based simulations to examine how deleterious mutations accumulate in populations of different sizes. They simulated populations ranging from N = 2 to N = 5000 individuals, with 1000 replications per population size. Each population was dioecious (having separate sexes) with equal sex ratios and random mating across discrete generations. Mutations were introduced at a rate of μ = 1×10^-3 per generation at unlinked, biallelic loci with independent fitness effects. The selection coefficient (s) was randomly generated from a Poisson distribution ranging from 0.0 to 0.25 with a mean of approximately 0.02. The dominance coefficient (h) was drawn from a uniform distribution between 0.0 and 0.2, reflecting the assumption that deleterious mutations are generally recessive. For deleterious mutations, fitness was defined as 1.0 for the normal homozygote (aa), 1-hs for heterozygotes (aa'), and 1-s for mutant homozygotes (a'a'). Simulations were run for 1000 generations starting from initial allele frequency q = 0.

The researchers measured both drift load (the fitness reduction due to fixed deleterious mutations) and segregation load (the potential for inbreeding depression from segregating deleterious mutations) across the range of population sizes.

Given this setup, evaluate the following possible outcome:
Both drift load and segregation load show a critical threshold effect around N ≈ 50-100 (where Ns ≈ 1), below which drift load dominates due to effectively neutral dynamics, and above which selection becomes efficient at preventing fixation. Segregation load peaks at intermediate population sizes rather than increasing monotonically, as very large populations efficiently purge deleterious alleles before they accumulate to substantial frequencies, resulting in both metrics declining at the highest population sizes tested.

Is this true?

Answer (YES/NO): NO